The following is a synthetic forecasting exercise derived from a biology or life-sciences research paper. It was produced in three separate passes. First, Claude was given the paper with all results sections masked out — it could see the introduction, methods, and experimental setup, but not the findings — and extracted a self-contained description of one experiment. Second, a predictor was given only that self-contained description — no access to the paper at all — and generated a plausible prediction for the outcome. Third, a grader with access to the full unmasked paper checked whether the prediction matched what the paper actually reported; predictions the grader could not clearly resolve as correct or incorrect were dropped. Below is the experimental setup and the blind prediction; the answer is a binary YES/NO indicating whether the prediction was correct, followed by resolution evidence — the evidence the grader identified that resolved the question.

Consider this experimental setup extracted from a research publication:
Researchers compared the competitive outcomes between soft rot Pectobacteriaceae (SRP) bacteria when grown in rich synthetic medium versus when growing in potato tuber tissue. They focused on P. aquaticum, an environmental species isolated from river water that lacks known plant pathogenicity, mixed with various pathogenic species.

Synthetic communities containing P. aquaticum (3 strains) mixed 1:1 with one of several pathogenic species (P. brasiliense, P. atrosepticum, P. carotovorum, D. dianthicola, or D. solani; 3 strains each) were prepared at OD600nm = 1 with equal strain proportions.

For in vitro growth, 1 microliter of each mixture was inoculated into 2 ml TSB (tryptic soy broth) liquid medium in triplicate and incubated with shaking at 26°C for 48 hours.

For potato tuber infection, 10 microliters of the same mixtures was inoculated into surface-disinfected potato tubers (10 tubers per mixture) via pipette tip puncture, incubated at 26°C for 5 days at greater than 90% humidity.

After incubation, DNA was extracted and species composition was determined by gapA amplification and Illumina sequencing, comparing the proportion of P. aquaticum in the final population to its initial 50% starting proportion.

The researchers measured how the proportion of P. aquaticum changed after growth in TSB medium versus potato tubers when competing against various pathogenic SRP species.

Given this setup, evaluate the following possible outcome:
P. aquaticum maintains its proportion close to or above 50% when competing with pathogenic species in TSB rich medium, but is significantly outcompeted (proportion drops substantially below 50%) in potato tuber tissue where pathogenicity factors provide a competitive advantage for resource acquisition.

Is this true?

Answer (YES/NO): NO